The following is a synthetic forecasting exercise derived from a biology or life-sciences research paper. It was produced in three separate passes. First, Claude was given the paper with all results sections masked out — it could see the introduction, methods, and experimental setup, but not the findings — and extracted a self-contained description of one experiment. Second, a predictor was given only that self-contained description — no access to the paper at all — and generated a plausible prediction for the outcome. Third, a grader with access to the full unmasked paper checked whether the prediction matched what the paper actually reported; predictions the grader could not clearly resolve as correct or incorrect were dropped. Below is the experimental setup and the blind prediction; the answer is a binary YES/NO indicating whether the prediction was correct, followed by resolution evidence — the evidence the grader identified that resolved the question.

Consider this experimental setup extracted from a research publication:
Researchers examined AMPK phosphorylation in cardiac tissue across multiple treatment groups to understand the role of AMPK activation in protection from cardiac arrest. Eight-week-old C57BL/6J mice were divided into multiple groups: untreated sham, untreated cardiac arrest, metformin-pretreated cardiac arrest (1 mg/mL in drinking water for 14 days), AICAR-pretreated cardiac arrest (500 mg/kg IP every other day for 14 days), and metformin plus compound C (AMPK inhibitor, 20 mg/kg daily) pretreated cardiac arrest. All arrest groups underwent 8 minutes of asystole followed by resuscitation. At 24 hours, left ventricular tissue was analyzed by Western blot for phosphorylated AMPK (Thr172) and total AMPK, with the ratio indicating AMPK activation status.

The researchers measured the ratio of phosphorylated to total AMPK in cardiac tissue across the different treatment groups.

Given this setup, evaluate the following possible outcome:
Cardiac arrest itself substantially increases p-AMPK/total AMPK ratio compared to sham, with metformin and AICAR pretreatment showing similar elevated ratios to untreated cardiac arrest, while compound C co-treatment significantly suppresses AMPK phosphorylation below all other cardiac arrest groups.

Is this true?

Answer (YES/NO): NO